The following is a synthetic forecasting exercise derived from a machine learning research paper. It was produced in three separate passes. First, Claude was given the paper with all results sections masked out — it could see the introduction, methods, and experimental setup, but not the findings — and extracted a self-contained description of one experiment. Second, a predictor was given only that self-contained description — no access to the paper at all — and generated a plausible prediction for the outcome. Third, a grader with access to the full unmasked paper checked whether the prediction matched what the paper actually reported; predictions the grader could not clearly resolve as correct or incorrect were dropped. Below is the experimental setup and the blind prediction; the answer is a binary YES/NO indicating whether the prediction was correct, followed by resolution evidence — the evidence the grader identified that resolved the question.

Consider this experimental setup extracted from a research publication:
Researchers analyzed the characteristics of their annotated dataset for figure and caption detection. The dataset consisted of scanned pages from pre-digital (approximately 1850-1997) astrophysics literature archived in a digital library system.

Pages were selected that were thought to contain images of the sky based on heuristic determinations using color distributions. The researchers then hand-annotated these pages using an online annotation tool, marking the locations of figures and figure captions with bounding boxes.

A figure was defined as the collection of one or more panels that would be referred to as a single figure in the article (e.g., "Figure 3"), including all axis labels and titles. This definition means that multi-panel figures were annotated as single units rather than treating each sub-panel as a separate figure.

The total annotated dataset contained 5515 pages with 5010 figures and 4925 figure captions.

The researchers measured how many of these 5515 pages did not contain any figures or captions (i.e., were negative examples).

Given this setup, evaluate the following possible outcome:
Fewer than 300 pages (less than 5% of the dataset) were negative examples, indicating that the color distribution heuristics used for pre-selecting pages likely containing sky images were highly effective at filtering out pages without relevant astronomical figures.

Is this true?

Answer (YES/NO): NO